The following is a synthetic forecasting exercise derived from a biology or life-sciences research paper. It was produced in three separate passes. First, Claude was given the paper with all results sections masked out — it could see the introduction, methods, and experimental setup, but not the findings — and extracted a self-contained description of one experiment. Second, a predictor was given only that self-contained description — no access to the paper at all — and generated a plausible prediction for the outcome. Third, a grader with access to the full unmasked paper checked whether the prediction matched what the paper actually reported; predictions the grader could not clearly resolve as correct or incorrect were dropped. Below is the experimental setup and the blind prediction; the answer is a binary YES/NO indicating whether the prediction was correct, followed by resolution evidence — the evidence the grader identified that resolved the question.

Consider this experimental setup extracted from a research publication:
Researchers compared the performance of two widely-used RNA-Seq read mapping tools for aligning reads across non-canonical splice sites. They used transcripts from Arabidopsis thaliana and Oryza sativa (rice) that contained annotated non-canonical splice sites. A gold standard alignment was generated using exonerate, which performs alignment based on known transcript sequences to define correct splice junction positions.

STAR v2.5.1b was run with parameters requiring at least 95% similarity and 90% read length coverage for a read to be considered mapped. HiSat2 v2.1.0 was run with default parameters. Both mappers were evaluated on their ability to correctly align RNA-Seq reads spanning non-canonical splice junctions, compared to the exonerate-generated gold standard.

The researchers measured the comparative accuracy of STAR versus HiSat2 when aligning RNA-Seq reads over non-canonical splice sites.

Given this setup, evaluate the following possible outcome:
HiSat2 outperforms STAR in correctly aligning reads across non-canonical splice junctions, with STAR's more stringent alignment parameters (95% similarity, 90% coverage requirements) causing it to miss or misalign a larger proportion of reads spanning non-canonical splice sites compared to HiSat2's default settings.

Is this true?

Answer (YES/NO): NO